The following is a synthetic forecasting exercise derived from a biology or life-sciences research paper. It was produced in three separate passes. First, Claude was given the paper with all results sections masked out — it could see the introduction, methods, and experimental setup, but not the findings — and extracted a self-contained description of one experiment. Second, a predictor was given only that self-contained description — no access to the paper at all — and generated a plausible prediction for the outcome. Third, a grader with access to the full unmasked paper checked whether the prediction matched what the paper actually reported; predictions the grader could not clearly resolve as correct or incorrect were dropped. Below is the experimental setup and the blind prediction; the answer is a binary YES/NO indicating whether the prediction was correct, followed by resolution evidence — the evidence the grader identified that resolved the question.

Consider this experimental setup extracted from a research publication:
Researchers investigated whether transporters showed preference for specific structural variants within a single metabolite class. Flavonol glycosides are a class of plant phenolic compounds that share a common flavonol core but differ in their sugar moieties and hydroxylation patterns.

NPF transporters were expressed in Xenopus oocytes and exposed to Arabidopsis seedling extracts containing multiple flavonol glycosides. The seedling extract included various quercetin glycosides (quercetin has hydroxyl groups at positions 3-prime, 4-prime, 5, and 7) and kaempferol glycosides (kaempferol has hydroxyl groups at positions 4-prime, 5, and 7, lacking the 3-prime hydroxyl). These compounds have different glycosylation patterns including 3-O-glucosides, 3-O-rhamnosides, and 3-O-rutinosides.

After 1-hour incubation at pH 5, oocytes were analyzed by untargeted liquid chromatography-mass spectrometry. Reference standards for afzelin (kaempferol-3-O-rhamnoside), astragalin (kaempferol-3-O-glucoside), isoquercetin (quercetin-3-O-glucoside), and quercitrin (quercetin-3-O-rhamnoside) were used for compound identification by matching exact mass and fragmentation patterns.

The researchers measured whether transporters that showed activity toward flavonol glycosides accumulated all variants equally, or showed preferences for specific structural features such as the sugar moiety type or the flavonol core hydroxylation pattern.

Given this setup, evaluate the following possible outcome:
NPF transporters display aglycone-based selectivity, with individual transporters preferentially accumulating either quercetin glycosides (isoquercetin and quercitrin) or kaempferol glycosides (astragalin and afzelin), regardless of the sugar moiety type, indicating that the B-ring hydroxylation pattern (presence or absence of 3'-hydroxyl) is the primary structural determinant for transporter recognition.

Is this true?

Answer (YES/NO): NO